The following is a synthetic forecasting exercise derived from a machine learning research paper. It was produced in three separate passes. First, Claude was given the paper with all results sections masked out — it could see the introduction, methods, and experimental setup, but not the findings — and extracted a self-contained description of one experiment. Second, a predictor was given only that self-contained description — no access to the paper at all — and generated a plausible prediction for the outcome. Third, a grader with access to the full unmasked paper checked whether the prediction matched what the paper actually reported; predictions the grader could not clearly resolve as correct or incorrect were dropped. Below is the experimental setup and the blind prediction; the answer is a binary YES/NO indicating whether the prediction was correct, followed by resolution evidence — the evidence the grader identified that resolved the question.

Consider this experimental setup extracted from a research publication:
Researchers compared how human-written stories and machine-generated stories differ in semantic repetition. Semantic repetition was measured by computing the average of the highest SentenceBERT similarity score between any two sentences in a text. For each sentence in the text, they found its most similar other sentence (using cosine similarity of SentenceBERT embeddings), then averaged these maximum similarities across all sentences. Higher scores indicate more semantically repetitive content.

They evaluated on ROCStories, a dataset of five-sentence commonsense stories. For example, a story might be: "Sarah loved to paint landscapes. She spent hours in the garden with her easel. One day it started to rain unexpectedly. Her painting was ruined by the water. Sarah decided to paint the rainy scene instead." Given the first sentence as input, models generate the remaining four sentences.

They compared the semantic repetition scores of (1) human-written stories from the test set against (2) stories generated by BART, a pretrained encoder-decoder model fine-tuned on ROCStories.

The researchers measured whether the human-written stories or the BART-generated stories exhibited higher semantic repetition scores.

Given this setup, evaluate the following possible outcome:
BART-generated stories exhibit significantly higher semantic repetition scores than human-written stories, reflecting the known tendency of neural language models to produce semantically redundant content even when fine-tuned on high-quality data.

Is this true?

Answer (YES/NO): YES